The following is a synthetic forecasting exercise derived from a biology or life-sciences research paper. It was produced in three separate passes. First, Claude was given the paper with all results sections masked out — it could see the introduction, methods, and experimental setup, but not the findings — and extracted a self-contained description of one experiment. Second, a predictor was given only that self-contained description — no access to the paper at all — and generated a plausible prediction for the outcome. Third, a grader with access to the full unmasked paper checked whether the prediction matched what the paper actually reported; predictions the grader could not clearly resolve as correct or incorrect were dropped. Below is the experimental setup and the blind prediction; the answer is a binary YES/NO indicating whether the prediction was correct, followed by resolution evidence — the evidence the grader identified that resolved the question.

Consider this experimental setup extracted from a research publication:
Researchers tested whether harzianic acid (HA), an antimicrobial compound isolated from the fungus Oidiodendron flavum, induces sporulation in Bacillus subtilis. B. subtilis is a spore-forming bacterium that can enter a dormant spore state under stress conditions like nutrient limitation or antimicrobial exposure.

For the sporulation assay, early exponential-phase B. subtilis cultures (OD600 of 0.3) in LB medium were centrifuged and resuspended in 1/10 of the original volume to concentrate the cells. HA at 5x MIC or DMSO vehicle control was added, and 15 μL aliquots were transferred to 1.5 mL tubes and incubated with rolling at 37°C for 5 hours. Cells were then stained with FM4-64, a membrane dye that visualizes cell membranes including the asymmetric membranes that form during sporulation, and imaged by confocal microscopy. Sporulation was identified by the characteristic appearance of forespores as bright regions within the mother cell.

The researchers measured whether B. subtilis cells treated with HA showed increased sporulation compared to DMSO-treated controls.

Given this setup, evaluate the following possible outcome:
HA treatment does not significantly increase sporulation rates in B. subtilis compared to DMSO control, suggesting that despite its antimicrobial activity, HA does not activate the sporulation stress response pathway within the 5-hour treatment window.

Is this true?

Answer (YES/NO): YES